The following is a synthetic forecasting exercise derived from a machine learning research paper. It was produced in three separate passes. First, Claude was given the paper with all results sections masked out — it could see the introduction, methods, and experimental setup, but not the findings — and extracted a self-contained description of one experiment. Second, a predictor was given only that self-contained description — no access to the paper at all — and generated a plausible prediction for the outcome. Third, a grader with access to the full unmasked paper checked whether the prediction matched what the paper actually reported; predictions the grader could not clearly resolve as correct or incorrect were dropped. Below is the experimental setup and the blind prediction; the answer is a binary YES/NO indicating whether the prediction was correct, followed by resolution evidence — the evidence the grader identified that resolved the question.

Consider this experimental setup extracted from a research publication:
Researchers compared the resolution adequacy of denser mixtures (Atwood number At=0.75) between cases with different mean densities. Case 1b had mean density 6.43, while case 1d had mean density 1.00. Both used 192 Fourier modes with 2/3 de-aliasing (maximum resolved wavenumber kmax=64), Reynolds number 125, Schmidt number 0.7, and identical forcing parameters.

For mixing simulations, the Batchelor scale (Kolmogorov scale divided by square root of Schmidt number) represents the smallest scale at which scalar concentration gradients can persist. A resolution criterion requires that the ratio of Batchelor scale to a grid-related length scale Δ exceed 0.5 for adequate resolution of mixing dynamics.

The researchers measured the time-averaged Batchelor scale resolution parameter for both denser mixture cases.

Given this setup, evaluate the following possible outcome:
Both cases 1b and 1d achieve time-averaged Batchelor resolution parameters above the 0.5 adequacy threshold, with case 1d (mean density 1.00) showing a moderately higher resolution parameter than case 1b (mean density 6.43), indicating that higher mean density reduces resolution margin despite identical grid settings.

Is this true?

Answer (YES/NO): NO